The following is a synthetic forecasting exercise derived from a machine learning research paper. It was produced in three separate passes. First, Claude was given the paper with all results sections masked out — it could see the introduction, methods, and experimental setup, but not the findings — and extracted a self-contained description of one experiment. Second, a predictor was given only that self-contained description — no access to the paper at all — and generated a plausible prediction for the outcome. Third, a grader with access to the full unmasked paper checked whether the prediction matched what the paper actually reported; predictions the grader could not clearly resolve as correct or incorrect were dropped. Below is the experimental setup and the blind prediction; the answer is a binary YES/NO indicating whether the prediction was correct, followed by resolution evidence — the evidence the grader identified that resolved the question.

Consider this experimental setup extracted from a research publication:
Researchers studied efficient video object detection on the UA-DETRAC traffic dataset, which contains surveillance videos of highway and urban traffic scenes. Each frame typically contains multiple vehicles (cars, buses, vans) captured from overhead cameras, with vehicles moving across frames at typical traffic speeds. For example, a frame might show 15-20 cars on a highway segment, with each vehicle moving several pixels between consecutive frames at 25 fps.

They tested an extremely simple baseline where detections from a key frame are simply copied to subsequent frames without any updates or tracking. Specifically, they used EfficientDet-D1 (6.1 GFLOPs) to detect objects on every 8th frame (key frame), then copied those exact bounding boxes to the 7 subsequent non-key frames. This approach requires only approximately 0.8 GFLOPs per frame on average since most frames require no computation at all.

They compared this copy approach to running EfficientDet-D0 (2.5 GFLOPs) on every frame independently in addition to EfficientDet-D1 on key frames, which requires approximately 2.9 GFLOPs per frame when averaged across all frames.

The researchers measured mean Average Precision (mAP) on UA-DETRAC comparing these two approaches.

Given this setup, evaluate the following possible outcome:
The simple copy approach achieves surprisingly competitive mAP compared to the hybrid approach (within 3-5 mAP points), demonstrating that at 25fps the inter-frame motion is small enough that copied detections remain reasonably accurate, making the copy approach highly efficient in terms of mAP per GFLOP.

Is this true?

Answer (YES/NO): NO